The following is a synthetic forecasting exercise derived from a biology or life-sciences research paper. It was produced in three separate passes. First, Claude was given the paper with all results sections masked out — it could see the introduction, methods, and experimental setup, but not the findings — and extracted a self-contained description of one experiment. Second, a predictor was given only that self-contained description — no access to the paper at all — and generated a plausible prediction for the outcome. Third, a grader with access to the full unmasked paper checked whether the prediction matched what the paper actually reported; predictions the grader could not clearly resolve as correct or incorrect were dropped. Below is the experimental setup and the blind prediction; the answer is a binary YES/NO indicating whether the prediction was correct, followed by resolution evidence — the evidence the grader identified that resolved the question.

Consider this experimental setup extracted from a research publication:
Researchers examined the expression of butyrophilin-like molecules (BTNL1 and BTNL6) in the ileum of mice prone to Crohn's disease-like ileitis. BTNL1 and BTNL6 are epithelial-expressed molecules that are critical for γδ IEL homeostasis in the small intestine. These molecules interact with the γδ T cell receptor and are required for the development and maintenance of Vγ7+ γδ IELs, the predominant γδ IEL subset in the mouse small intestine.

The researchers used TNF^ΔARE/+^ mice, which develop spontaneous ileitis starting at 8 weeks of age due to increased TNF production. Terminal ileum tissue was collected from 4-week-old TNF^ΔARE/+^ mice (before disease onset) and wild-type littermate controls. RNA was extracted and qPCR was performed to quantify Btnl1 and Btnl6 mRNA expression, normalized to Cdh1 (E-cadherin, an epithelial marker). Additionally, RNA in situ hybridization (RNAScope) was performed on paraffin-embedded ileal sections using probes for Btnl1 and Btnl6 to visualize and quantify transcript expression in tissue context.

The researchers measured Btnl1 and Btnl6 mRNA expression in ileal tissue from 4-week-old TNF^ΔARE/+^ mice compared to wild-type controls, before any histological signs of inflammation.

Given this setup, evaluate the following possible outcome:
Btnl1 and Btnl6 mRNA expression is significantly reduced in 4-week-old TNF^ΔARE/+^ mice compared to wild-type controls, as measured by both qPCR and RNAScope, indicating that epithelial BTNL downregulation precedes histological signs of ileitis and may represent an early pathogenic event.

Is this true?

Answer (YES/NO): NO